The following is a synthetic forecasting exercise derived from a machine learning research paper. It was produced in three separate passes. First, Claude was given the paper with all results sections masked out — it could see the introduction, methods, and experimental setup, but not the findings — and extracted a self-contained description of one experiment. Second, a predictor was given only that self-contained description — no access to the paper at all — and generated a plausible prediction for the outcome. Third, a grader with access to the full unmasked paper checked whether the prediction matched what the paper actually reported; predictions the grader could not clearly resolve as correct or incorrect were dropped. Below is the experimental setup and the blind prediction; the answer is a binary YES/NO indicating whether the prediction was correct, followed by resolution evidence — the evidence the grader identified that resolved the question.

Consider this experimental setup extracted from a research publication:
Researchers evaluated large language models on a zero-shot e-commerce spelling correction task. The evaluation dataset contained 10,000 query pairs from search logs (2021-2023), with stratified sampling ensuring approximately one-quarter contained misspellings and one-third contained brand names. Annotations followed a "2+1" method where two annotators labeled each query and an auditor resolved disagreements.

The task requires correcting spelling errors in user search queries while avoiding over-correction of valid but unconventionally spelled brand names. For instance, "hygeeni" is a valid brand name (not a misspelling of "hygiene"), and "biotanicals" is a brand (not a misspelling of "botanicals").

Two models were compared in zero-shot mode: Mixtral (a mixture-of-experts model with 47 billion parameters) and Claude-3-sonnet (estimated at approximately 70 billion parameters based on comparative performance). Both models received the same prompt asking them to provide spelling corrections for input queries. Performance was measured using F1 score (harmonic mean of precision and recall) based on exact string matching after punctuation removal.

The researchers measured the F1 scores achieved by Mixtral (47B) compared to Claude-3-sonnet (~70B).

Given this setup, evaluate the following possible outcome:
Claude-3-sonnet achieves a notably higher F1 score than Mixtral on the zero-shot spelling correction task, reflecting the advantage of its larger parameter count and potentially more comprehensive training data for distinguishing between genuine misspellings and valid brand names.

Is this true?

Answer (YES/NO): NO